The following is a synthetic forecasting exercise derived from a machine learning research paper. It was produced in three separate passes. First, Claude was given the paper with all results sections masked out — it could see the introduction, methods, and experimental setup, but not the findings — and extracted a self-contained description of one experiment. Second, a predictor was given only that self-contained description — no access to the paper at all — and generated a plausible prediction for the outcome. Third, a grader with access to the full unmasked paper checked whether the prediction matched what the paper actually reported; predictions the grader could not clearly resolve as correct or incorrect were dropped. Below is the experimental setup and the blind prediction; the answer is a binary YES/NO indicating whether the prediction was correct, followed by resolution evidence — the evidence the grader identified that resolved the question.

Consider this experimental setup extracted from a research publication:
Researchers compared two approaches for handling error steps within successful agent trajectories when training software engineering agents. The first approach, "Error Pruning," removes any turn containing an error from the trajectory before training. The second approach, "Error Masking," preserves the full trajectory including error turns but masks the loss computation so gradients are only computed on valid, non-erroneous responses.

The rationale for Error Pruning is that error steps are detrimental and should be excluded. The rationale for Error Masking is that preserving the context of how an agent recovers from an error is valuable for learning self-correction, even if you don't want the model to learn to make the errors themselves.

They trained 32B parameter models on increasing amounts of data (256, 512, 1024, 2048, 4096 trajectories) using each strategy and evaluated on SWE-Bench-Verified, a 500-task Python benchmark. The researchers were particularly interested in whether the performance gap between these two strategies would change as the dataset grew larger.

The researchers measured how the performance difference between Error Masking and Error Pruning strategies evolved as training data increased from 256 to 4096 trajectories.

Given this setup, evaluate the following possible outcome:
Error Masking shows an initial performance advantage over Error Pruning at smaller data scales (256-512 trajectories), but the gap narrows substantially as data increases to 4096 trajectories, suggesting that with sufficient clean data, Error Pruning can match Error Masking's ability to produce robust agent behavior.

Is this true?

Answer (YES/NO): NO